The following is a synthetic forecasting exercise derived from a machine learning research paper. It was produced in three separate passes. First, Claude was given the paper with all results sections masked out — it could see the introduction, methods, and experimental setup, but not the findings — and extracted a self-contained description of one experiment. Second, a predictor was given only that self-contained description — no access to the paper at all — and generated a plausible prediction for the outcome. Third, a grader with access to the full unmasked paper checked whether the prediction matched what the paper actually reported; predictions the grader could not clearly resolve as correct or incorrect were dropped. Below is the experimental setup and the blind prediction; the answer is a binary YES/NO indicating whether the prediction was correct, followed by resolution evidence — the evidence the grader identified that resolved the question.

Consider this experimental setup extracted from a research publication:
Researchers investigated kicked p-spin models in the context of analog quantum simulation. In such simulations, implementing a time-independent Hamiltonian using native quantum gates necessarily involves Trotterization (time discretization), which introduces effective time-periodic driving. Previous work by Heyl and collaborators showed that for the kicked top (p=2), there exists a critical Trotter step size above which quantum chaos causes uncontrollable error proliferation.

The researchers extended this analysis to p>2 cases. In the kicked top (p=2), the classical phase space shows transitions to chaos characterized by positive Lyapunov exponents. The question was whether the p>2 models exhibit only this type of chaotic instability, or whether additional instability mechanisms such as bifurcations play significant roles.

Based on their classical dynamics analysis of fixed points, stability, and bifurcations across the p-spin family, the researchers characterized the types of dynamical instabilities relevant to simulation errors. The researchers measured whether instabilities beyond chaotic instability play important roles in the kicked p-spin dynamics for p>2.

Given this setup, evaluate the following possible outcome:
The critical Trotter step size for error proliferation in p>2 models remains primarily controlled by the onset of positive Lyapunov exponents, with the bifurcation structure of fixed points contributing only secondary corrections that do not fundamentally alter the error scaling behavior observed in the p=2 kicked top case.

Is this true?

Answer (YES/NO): NO